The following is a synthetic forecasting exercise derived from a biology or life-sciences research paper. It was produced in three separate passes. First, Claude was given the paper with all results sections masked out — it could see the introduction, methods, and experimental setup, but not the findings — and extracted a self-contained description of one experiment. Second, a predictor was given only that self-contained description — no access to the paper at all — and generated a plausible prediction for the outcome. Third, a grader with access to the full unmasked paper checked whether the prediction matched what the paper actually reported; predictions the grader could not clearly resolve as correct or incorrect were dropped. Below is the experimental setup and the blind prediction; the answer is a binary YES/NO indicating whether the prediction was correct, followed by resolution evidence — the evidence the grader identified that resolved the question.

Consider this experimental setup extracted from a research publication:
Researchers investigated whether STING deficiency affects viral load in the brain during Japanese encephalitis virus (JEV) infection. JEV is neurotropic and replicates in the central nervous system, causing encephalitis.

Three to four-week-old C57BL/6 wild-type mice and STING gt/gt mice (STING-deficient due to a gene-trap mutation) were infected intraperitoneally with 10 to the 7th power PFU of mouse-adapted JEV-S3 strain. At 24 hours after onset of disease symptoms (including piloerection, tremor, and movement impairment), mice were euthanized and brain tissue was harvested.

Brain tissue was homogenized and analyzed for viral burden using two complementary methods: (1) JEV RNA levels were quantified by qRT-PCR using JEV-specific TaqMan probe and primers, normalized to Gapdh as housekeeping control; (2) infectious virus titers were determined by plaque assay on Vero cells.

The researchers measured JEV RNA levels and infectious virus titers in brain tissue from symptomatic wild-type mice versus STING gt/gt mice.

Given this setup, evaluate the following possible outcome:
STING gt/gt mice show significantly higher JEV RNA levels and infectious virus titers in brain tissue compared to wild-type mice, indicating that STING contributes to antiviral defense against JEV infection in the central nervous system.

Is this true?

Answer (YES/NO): YES